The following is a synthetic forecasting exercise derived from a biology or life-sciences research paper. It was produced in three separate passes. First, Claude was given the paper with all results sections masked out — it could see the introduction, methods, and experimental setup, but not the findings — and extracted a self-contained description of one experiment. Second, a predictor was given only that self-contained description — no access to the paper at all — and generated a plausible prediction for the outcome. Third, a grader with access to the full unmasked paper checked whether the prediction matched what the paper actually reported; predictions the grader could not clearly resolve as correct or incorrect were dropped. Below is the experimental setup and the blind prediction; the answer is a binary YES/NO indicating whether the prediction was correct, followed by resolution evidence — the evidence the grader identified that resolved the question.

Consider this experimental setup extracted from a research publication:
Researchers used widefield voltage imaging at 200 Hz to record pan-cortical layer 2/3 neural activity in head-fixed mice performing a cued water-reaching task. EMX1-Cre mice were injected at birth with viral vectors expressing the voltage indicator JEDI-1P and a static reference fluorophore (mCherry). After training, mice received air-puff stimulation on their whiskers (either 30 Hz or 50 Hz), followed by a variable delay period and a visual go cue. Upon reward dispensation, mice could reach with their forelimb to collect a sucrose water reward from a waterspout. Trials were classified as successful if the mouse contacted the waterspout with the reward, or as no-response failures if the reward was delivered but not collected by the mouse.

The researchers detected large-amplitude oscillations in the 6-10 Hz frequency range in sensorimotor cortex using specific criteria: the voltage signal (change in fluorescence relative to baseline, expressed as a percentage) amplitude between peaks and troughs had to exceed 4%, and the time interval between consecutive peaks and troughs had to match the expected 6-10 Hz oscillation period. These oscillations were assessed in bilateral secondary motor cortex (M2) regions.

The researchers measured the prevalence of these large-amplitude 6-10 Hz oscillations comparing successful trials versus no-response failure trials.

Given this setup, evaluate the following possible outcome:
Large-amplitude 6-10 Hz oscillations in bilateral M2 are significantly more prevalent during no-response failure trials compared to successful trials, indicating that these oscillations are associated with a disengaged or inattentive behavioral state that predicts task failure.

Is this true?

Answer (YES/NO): YES